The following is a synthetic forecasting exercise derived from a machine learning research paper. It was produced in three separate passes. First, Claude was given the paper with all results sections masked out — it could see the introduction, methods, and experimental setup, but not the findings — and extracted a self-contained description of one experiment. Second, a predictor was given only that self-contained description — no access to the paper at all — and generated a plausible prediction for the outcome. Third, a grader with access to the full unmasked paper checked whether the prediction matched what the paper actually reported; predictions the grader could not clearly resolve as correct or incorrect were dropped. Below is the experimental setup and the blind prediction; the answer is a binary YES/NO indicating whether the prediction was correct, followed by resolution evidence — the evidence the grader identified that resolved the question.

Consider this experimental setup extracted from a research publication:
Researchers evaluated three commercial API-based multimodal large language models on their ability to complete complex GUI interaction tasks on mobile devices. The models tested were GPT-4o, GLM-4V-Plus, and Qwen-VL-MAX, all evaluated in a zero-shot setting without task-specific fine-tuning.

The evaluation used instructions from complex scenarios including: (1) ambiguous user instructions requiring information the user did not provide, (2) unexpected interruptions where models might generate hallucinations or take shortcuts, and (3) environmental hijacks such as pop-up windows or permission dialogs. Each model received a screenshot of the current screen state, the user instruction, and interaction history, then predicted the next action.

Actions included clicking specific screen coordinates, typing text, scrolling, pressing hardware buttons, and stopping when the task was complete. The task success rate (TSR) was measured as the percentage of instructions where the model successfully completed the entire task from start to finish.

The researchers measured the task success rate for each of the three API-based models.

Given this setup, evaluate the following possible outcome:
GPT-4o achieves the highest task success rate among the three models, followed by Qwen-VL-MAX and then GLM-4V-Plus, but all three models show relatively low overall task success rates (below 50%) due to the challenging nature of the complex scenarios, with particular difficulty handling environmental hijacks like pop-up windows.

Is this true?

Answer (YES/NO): YES